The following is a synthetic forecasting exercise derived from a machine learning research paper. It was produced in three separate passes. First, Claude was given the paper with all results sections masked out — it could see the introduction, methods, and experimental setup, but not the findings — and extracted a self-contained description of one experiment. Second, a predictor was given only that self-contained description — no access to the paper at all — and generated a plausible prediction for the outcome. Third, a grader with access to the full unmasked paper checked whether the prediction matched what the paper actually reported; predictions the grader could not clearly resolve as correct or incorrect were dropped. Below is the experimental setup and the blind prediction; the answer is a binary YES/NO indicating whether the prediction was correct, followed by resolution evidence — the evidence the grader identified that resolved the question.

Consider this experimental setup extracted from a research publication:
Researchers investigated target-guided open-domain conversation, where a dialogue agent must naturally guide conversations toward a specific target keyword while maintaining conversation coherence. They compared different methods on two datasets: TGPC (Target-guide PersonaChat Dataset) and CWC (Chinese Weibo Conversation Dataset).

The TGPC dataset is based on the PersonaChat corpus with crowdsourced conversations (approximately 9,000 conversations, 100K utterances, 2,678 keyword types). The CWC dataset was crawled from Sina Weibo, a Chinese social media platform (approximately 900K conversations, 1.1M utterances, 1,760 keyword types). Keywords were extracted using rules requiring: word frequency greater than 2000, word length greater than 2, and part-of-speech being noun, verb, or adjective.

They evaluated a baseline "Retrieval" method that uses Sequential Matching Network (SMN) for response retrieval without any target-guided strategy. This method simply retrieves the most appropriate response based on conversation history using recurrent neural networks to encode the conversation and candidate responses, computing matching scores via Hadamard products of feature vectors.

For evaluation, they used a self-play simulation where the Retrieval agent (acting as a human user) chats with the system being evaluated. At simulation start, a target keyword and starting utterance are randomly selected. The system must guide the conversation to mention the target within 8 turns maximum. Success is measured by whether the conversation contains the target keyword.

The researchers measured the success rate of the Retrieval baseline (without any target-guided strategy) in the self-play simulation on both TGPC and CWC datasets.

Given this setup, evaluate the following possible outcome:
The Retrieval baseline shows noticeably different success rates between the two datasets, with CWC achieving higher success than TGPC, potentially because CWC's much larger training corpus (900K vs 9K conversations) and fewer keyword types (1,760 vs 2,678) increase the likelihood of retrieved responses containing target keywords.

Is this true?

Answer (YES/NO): NO